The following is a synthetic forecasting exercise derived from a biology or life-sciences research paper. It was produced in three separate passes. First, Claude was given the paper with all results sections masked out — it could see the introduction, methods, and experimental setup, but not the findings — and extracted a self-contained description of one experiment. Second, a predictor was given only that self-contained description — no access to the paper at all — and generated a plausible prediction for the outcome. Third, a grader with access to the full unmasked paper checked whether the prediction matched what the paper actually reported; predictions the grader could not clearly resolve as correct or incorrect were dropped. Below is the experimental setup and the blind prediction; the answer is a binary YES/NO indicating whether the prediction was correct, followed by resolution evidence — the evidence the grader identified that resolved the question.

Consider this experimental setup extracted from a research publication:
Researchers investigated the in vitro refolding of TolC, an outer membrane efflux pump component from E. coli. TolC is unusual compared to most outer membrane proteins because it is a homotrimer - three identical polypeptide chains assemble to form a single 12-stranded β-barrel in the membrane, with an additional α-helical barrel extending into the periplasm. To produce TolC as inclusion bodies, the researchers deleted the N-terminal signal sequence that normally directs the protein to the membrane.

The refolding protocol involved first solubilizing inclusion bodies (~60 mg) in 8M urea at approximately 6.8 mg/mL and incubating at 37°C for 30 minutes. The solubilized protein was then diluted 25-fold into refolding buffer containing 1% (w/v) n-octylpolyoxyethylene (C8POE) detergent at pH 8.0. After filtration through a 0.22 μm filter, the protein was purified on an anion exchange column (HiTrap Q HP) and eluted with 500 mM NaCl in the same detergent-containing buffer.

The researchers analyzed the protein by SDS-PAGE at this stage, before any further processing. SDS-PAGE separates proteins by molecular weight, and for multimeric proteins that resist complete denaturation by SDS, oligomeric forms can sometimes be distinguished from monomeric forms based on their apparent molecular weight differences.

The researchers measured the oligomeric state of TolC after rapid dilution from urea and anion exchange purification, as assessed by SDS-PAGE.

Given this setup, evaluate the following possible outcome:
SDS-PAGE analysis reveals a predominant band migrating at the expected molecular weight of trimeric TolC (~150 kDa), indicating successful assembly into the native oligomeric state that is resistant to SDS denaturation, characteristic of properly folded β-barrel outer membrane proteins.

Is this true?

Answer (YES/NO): NO